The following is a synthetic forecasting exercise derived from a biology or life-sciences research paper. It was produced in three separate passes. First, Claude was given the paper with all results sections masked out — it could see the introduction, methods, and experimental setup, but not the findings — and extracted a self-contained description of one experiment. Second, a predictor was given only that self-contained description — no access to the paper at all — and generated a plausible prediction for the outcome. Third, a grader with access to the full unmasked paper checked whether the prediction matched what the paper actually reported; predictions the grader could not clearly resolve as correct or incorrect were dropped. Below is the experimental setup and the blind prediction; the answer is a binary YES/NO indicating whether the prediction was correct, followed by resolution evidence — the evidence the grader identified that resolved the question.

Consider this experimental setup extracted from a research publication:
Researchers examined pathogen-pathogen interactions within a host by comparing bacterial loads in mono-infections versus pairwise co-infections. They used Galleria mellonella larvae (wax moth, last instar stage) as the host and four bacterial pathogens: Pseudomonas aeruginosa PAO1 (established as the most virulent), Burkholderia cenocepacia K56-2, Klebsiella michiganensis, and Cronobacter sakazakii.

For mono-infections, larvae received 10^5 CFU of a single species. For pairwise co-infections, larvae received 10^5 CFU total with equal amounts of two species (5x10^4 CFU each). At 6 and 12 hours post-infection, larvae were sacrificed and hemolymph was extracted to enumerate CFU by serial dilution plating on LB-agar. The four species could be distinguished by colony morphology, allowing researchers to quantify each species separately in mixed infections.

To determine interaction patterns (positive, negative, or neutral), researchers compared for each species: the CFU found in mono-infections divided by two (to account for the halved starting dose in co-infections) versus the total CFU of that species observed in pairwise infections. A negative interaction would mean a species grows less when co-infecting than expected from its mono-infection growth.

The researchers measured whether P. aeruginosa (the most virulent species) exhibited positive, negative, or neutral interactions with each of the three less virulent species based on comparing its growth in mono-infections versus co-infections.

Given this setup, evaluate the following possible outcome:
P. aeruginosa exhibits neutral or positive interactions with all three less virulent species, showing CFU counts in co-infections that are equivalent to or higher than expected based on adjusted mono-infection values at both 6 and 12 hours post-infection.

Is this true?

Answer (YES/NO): NO